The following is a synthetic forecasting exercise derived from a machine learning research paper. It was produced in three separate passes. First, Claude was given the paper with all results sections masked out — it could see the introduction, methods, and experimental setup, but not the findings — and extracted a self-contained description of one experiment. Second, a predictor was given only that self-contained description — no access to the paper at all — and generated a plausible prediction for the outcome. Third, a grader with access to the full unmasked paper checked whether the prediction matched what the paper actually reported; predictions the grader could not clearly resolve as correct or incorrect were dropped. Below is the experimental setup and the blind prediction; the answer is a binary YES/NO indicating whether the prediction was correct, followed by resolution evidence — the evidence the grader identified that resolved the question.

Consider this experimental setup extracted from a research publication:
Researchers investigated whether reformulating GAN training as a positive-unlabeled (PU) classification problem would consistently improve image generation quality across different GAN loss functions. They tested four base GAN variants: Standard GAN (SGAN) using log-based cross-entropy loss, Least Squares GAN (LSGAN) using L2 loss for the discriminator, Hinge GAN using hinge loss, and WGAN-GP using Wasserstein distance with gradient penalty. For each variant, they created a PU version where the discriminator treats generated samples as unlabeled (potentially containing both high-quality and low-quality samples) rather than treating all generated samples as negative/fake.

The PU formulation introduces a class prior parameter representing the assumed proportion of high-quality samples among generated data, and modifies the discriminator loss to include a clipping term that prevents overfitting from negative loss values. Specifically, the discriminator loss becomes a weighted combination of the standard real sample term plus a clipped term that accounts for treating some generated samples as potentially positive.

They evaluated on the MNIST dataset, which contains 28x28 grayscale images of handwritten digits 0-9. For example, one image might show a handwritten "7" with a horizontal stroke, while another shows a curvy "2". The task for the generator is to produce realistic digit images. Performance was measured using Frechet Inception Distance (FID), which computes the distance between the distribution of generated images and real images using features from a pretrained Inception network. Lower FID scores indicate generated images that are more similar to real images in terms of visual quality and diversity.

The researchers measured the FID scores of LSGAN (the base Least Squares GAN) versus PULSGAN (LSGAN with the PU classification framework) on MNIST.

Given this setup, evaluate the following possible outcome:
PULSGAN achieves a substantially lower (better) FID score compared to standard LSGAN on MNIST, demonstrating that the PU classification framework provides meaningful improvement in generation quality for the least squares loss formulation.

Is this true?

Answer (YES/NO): NO